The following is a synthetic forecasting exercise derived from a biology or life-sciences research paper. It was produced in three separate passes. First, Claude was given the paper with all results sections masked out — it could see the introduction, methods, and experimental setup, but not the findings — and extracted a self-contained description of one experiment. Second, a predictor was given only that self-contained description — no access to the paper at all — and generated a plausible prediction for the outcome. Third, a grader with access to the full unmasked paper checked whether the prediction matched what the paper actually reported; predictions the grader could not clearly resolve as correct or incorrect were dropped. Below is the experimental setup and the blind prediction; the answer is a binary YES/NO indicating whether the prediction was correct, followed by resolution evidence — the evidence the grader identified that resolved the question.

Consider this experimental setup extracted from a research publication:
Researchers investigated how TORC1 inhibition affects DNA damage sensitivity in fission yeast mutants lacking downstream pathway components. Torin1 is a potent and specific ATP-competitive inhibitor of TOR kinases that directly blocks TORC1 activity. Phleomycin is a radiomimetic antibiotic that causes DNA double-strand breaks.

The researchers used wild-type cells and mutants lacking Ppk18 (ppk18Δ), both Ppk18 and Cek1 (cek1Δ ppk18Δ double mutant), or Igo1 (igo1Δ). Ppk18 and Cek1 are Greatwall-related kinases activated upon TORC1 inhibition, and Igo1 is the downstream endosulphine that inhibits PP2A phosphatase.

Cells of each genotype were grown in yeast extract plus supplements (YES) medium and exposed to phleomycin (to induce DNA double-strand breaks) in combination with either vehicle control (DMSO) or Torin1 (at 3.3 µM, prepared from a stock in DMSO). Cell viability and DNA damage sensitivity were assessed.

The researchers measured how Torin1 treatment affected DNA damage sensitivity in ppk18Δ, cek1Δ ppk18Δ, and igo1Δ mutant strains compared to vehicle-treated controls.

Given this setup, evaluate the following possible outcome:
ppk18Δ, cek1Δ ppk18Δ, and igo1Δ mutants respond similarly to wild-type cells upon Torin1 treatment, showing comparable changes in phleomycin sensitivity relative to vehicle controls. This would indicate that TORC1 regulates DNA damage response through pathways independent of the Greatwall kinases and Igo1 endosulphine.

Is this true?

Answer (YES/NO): YES